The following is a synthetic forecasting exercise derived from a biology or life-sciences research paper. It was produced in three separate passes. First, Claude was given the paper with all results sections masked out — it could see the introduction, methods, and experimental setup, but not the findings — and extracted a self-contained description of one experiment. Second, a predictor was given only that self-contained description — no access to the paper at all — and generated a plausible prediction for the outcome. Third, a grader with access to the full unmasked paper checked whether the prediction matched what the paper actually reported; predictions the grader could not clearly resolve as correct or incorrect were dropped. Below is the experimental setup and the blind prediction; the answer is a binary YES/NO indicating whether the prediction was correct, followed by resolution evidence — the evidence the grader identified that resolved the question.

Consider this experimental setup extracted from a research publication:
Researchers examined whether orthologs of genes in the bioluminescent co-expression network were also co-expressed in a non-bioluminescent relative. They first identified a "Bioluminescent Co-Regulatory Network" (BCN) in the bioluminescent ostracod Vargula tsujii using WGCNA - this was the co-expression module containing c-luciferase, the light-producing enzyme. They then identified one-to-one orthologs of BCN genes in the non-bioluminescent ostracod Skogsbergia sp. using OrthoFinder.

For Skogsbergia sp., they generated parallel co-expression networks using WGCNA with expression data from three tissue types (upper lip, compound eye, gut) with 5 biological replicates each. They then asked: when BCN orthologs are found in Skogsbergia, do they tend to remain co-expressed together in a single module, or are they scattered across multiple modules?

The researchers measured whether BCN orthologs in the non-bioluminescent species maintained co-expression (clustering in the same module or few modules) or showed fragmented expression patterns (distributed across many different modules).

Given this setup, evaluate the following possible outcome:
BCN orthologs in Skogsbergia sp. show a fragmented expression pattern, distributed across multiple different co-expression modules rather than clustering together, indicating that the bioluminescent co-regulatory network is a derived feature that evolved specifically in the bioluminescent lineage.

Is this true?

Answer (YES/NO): YES